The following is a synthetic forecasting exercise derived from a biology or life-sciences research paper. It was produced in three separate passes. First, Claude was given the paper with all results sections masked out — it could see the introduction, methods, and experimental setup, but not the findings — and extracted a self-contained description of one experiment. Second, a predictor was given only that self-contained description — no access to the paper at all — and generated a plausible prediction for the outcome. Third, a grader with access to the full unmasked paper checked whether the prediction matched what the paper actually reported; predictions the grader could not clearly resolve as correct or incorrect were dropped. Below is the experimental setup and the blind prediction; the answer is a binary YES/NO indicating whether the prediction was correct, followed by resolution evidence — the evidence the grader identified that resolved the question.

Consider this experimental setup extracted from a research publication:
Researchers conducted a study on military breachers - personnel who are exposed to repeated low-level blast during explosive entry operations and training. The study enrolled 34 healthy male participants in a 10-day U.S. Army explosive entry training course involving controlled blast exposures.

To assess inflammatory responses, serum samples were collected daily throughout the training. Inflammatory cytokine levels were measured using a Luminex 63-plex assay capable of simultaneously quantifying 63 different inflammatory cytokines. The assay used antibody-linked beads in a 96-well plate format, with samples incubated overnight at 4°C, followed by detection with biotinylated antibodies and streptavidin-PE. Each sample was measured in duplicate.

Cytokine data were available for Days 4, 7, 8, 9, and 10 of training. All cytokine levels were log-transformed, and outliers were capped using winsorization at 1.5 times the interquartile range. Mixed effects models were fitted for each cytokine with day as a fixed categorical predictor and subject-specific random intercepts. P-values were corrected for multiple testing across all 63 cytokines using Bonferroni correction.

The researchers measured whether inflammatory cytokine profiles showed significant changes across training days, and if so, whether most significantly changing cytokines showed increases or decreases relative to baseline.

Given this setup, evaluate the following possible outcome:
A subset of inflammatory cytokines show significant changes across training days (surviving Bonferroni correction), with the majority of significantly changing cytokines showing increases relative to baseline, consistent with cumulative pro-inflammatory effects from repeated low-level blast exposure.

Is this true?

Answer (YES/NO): YES